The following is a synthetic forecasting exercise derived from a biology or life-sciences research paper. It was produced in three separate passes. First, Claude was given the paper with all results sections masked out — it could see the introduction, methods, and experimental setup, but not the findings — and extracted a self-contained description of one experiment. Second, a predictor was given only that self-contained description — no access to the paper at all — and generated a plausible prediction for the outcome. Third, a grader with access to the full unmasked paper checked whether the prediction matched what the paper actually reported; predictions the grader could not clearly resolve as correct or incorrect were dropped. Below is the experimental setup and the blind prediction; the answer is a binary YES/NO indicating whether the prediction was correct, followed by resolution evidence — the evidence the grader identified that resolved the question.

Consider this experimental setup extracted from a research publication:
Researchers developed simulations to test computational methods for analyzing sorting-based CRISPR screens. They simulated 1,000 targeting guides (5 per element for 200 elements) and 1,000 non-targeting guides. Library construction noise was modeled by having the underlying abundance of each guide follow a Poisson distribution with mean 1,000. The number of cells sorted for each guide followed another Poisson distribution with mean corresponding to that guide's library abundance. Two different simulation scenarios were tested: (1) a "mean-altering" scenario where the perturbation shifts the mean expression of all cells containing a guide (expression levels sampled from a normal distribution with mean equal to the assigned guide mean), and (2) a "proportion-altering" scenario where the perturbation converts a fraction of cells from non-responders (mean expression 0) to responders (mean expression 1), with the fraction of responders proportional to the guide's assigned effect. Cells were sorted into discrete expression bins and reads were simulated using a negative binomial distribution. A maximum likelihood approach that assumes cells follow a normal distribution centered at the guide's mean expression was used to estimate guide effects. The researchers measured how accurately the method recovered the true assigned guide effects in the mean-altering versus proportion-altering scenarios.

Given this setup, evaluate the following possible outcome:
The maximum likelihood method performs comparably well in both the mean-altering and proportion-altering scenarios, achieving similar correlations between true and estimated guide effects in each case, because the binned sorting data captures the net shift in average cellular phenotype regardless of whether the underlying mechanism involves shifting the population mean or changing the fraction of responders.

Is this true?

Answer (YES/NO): YES